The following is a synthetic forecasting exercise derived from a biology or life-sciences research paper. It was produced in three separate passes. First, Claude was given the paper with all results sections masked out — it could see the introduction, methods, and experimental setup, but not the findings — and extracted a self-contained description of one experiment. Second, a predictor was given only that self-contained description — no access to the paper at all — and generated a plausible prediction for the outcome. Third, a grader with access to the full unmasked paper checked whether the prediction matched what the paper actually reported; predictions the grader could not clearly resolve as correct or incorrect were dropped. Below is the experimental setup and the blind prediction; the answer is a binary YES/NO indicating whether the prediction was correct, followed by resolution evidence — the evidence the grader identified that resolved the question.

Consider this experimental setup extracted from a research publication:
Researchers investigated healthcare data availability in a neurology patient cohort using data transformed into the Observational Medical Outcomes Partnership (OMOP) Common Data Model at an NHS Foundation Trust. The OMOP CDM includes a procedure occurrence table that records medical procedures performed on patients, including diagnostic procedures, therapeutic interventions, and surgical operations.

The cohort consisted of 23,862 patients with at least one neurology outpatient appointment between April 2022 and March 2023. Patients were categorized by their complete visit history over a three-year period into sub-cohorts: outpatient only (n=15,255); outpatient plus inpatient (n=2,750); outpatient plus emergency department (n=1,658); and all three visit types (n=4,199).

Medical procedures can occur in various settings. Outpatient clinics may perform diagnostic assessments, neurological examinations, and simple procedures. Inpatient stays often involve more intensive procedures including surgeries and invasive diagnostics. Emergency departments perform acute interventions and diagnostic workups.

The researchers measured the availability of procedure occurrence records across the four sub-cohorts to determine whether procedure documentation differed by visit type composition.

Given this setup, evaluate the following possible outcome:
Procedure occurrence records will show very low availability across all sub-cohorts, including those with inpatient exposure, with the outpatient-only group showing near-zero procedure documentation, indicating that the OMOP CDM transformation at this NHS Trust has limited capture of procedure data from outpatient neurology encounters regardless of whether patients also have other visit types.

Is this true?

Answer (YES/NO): NO